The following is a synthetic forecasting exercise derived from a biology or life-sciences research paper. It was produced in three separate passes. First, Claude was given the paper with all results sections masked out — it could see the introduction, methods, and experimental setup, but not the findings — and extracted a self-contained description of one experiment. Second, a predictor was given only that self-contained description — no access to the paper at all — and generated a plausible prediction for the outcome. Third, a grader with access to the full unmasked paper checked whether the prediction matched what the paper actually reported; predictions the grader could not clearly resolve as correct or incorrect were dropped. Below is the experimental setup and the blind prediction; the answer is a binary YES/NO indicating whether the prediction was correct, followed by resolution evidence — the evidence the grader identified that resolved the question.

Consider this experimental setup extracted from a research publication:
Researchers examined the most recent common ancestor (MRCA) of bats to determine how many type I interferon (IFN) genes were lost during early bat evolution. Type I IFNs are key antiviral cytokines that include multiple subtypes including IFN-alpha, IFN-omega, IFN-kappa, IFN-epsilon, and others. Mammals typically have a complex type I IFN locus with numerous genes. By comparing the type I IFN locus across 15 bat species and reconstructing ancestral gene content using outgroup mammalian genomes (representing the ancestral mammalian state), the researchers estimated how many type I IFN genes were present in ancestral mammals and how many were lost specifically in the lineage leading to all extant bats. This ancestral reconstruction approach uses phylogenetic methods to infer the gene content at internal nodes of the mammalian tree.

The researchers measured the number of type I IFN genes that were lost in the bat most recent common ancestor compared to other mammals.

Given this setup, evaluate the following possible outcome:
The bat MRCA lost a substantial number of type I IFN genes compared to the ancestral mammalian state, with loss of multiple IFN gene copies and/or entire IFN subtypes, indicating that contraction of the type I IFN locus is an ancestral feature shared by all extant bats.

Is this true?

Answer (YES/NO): YES